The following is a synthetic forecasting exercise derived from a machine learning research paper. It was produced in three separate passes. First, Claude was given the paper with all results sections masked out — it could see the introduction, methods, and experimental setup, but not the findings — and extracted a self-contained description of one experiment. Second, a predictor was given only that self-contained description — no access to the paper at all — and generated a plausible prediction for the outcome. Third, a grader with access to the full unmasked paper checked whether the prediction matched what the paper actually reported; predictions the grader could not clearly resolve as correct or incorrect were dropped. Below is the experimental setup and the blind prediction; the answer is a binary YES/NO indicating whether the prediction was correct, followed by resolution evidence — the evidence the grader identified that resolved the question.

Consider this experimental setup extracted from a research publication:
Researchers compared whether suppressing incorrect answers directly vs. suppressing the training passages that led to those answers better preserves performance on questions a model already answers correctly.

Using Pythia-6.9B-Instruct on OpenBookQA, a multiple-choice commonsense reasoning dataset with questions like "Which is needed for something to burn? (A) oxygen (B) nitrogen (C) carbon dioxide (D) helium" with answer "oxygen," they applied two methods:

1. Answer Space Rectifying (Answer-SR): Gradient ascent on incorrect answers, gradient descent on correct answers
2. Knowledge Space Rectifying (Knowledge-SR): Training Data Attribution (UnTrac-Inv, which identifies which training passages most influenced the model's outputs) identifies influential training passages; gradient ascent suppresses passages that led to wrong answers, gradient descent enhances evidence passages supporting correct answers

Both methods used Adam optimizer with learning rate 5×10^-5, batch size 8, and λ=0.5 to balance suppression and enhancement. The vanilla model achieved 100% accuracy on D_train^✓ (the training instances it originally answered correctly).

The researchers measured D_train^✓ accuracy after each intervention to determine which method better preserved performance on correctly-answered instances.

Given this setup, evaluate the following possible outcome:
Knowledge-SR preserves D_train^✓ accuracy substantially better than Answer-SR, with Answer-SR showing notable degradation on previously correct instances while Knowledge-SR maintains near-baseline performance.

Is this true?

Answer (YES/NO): NO